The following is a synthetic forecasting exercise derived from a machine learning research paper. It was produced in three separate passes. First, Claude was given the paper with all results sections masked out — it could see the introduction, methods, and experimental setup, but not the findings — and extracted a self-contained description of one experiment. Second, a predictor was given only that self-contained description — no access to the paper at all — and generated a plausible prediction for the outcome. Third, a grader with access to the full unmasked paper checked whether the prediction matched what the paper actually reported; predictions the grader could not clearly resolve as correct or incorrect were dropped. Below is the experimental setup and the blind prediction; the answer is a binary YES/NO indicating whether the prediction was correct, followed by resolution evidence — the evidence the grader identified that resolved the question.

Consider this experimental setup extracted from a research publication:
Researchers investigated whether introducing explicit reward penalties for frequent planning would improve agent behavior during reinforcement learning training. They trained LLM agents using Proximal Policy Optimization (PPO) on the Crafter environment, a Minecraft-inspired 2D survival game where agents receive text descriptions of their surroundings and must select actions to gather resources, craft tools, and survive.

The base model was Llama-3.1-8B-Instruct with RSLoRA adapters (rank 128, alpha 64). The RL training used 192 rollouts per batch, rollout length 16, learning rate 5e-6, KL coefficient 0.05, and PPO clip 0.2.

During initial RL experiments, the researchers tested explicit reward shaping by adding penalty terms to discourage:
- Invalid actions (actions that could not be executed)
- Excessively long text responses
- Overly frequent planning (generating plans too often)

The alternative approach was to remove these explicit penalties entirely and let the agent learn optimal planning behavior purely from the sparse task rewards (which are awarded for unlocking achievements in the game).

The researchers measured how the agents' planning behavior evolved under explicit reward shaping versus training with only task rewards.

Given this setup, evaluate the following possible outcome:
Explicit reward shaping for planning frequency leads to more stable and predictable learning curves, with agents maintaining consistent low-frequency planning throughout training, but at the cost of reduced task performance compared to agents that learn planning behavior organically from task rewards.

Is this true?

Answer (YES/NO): NO